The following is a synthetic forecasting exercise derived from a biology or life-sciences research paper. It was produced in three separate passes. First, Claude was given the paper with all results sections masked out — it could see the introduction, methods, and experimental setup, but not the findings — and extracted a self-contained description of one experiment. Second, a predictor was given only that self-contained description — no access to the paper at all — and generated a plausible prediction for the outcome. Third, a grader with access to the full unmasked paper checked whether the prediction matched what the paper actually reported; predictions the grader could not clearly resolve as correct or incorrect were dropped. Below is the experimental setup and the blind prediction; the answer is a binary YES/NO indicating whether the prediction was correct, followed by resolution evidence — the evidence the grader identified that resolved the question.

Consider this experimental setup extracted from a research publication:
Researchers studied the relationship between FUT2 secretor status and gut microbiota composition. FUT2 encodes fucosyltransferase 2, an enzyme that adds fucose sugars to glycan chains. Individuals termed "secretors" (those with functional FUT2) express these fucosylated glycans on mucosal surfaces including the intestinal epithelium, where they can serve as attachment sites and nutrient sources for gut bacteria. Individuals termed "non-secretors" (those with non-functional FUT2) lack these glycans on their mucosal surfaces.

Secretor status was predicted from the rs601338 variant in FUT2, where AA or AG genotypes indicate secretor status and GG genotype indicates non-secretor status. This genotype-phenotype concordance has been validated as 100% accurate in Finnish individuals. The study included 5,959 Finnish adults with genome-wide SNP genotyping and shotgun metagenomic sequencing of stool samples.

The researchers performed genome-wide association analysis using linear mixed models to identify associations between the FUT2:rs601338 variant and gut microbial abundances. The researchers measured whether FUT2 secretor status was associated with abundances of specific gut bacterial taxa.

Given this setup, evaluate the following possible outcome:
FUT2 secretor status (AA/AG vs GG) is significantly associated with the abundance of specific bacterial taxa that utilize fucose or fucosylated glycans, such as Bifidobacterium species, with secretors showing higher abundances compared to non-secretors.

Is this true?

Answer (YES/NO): NO